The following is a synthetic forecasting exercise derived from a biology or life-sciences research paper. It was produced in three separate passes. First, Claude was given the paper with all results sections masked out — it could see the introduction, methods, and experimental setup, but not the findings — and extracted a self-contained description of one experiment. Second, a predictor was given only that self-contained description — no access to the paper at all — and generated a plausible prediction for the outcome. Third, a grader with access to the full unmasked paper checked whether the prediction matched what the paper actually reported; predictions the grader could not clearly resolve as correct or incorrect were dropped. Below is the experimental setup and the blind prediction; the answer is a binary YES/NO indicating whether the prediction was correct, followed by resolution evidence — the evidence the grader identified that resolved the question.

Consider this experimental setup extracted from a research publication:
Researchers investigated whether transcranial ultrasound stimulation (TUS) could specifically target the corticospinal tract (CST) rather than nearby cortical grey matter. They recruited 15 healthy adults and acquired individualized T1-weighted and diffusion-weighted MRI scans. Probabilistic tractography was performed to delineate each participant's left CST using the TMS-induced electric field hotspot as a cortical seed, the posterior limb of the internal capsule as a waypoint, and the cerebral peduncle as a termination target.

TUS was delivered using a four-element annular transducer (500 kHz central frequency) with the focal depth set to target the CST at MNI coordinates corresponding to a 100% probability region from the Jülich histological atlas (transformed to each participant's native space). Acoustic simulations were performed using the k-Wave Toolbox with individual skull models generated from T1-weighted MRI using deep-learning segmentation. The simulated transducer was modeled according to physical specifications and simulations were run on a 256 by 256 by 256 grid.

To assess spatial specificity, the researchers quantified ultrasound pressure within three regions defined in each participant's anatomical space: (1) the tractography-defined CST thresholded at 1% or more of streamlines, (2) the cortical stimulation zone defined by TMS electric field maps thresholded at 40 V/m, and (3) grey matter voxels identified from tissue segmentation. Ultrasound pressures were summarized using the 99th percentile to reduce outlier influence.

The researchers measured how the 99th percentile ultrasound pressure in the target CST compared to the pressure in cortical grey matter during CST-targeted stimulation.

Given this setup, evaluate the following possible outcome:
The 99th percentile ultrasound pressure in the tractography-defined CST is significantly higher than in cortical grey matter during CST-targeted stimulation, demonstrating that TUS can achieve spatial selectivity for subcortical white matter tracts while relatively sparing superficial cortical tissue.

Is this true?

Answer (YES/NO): YES